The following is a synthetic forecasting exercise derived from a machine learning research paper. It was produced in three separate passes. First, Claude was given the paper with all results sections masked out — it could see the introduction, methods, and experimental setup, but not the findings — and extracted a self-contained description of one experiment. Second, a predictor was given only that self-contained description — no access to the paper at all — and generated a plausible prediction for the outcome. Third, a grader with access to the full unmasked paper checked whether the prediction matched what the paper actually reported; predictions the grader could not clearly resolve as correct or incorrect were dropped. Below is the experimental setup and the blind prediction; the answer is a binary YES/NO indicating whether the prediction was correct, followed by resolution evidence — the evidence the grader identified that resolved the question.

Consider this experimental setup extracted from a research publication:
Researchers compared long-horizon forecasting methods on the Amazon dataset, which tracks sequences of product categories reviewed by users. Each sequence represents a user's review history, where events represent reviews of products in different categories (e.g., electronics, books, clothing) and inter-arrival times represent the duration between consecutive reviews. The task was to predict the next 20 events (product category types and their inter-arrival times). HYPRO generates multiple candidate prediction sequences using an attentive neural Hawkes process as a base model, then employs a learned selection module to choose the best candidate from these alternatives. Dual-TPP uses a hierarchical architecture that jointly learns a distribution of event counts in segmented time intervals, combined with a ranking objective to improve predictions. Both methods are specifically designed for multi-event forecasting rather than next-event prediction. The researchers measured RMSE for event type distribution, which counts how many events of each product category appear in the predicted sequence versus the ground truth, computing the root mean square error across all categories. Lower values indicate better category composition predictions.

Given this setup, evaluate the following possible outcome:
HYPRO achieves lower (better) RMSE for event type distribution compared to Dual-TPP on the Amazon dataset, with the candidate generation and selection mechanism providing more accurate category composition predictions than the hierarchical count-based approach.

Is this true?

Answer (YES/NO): YES